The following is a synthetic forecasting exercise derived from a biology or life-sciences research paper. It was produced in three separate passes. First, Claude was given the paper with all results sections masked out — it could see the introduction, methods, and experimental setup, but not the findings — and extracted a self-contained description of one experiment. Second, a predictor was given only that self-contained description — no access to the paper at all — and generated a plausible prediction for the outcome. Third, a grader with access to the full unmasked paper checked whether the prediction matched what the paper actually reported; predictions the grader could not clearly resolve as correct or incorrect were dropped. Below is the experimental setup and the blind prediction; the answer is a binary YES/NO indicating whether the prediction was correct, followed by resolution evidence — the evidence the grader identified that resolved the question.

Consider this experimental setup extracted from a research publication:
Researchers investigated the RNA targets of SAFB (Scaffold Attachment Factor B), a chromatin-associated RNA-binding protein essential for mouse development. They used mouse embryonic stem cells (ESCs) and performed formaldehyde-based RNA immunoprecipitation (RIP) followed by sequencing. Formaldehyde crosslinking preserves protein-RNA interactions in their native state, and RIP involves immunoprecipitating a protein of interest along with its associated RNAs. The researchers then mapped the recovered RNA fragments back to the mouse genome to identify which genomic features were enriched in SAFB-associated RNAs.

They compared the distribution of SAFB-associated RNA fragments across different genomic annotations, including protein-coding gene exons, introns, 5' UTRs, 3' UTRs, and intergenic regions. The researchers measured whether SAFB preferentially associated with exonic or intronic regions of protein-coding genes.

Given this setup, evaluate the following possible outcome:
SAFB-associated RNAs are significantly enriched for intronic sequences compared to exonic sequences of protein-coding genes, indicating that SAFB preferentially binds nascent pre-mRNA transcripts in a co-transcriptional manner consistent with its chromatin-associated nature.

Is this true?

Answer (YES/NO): YES